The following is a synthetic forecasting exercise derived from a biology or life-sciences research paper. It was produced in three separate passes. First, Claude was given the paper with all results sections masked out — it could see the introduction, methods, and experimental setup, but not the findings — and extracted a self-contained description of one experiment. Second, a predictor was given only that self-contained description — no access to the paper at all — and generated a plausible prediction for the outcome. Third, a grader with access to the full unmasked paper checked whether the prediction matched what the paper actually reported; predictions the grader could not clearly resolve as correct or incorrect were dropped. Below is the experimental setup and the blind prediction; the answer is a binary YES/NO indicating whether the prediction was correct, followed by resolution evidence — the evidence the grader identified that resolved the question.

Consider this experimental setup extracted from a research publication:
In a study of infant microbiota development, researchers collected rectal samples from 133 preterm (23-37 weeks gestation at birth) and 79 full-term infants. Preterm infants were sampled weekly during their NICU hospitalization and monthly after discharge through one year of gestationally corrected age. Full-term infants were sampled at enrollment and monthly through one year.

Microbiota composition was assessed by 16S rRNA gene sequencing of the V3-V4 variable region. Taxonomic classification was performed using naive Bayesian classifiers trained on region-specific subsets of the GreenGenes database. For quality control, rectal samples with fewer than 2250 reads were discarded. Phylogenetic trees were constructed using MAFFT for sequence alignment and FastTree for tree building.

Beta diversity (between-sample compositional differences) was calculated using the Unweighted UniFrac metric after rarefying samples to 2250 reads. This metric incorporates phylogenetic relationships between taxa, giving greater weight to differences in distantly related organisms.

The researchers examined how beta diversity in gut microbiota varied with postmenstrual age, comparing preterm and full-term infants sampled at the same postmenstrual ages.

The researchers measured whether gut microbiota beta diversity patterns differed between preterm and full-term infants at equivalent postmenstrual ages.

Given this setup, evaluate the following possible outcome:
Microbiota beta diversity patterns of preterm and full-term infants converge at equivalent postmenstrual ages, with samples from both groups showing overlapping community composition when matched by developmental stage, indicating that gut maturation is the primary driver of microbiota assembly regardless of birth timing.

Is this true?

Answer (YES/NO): NO